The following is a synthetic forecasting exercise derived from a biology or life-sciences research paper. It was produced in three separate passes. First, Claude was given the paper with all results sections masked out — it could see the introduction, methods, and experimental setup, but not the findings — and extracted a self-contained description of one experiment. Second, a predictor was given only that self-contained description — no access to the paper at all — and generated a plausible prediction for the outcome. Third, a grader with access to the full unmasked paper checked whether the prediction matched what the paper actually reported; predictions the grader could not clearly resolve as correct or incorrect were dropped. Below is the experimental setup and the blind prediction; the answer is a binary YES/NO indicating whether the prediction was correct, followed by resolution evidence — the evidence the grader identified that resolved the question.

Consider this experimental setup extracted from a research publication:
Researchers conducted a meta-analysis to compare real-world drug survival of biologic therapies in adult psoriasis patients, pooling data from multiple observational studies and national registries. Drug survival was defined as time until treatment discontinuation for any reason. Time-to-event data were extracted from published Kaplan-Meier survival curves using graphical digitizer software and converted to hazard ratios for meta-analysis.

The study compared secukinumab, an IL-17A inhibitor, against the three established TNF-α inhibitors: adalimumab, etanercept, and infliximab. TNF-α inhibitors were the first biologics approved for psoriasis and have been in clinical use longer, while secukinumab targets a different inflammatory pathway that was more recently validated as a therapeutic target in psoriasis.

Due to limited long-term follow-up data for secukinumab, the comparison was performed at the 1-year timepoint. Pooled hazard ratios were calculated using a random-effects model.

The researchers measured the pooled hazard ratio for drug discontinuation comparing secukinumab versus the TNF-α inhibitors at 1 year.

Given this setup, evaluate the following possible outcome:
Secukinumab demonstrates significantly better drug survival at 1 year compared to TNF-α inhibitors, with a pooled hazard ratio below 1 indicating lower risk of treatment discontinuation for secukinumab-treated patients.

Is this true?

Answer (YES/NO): NO